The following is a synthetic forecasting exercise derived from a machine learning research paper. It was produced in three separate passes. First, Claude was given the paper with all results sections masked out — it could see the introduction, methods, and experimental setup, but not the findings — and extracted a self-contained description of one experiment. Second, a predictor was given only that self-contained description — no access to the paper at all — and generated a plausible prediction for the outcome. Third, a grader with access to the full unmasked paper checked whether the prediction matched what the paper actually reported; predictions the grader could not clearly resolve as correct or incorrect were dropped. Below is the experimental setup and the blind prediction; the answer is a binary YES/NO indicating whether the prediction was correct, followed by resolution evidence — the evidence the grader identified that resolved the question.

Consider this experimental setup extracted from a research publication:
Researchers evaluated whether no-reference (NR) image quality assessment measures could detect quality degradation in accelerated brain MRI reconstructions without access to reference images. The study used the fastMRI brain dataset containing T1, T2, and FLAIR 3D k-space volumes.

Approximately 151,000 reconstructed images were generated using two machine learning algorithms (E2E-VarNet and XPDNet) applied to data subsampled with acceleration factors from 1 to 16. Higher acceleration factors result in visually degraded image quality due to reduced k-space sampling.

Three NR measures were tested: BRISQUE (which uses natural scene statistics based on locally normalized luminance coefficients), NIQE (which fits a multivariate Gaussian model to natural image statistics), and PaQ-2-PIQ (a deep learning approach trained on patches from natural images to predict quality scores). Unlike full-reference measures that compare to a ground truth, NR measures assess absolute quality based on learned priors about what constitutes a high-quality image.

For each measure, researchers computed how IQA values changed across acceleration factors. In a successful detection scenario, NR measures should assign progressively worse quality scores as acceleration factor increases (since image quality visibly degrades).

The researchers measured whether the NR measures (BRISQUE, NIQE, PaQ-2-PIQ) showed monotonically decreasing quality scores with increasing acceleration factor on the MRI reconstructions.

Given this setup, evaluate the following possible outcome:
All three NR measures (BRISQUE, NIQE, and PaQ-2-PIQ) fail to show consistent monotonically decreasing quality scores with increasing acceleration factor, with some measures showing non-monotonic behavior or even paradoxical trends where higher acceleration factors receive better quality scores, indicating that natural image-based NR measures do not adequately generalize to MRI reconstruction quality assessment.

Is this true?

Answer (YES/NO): NO